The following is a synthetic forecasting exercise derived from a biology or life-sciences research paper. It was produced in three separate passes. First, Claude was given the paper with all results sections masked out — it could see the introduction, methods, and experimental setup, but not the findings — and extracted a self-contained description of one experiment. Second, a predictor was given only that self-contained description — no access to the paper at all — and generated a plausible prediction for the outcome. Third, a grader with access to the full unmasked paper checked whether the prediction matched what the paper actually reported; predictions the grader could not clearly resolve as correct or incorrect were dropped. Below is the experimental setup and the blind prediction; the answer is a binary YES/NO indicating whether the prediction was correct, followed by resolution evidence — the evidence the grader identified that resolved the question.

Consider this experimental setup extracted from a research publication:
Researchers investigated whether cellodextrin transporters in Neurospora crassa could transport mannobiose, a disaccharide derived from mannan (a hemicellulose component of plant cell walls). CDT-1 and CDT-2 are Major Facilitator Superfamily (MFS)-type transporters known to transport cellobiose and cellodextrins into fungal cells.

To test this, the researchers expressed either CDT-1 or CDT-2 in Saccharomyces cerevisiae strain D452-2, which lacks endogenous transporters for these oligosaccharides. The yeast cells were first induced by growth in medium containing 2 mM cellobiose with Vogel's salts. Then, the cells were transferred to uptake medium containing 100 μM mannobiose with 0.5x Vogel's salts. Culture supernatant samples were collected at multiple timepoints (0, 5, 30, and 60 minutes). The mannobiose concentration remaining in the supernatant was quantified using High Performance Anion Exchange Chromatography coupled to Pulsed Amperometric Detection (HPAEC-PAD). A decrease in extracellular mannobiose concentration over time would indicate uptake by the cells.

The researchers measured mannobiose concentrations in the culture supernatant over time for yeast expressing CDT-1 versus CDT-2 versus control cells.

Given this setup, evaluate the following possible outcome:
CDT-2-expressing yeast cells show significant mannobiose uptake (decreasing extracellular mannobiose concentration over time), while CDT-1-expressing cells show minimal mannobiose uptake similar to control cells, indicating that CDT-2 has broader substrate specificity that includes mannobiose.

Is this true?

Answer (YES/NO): NO